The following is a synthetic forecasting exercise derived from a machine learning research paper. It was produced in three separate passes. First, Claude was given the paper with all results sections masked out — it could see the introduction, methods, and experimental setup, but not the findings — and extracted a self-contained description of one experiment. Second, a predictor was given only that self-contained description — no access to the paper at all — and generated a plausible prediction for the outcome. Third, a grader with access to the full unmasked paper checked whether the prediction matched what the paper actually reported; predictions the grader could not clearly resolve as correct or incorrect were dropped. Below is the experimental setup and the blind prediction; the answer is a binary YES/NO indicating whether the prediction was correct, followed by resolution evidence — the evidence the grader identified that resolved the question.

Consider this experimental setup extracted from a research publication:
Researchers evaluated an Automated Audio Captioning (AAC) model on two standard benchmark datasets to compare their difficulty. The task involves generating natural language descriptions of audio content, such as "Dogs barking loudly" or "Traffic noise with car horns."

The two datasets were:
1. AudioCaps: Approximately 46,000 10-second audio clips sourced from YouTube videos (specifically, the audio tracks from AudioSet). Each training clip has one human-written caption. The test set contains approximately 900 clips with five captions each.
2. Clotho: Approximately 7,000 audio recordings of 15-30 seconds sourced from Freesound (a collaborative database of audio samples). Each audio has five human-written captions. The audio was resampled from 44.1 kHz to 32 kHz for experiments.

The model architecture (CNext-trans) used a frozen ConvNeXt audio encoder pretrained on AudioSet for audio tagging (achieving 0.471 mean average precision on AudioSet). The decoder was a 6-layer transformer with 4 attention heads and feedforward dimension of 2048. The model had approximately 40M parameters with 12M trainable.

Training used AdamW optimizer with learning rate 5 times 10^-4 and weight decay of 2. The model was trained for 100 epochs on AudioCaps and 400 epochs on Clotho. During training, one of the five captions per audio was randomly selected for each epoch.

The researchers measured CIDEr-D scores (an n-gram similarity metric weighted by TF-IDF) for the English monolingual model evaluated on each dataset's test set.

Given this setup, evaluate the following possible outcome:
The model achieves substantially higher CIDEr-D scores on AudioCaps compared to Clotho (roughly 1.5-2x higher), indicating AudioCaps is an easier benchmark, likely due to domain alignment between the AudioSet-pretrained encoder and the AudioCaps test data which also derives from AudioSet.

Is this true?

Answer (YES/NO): YES